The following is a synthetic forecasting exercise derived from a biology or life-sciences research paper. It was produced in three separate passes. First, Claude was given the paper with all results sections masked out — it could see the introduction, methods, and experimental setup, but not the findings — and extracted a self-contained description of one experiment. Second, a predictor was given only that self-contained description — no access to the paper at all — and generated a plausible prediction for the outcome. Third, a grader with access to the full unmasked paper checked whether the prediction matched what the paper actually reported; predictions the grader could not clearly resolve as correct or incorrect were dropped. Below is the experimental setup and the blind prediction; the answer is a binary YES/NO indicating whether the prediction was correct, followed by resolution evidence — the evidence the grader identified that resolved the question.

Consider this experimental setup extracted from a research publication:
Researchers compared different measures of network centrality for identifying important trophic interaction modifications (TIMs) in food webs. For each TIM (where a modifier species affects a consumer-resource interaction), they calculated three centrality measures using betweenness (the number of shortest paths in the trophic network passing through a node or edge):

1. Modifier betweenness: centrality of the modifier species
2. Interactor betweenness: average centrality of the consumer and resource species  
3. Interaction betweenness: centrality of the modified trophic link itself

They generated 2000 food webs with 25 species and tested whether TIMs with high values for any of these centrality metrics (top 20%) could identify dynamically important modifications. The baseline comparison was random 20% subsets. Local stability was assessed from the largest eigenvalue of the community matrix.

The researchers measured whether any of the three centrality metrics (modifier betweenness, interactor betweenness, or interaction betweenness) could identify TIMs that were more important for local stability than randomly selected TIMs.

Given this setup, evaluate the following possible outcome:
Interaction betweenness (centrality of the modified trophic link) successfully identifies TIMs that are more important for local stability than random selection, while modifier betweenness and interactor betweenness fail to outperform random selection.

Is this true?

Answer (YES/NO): NO